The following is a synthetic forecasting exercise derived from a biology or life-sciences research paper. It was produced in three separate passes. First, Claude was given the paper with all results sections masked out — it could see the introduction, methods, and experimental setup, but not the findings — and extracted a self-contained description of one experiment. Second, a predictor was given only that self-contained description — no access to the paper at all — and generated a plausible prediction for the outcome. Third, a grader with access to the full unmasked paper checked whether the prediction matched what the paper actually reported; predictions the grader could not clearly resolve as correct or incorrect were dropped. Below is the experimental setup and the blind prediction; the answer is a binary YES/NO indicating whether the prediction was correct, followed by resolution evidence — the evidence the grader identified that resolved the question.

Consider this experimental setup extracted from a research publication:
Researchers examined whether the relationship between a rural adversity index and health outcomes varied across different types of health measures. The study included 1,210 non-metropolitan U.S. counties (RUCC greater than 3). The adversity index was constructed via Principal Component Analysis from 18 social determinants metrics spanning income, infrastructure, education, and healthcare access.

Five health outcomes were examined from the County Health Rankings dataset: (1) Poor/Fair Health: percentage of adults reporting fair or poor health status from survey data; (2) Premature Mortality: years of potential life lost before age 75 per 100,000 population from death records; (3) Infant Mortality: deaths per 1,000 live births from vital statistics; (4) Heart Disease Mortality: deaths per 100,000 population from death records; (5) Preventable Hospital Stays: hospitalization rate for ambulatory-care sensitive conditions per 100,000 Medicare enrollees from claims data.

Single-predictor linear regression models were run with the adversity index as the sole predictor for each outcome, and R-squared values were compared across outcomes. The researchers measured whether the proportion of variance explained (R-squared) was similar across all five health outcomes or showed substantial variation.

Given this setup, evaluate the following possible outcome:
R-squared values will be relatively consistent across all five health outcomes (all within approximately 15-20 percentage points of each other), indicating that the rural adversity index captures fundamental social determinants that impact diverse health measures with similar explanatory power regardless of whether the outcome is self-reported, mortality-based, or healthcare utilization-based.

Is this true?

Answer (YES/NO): NO